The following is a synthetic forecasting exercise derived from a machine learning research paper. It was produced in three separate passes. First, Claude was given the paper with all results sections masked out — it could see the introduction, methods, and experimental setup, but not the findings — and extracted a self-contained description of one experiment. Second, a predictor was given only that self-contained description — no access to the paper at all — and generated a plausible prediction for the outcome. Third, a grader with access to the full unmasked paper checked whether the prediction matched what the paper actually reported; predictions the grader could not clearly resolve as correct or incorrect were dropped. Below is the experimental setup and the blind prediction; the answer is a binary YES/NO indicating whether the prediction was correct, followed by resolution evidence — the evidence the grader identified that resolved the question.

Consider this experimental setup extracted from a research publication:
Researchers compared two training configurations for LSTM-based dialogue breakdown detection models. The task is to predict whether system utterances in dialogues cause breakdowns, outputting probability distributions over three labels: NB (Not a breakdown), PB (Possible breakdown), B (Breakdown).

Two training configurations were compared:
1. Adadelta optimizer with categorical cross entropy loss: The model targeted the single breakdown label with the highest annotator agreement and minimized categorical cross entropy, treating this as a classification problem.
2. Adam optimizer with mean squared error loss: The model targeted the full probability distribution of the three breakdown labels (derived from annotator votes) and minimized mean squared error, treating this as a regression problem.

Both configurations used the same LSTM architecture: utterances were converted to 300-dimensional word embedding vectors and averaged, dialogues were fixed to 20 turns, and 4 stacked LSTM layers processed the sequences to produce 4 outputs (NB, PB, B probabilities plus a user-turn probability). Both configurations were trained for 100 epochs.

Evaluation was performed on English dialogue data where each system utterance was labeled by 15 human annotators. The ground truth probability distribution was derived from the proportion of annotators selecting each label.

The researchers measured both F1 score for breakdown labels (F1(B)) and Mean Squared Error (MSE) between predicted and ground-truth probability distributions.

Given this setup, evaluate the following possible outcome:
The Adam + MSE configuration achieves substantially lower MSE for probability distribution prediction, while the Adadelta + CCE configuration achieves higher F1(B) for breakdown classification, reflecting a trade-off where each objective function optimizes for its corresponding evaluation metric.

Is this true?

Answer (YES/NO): YES